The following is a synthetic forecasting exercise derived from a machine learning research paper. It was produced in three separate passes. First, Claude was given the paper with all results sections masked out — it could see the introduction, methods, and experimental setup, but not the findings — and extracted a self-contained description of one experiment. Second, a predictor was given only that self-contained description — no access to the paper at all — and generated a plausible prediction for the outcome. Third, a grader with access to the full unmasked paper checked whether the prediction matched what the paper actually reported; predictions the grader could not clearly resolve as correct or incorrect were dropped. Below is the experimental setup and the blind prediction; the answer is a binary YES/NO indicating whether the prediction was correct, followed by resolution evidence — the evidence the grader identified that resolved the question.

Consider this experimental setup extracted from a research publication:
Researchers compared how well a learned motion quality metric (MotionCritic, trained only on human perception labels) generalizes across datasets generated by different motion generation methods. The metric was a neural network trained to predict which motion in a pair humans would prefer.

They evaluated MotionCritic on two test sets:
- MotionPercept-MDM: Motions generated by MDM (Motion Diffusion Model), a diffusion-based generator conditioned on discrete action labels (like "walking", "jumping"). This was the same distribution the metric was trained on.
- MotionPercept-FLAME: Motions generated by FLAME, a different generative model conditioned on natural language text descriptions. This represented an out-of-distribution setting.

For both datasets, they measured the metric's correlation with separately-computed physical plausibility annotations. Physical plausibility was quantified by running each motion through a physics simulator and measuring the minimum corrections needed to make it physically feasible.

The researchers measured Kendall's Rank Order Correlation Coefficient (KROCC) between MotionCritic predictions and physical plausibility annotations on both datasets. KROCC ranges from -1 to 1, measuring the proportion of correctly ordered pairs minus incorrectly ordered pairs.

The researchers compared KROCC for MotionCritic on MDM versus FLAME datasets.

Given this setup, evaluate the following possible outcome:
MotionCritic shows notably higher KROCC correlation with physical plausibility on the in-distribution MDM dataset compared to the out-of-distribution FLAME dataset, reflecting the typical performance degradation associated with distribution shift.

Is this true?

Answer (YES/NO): NO